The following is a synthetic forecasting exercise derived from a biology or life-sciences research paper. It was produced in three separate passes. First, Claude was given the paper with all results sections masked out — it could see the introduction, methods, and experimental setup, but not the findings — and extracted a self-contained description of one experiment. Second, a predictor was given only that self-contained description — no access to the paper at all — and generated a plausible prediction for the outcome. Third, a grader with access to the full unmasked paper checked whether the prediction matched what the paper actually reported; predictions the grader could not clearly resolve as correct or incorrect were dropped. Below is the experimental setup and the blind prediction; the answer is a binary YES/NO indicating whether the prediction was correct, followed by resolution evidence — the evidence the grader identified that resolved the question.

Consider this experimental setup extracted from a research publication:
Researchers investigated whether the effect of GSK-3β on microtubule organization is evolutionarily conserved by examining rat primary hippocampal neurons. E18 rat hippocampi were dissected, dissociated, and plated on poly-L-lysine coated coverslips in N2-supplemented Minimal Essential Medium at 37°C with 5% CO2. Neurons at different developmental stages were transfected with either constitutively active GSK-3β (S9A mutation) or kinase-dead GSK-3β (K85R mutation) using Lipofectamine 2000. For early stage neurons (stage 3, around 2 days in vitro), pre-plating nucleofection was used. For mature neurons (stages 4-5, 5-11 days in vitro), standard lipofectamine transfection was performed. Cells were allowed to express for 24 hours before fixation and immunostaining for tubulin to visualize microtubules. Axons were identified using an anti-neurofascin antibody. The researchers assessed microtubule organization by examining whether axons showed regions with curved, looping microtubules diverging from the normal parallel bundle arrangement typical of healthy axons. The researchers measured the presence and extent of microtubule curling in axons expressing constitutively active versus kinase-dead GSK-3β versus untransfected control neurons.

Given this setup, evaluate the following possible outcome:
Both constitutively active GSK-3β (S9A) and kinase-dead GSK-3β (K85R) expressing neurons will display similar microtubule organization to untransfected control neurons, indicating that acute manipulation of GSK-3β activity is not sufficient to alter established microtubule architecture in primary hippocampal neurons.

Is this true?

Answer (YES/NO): NO